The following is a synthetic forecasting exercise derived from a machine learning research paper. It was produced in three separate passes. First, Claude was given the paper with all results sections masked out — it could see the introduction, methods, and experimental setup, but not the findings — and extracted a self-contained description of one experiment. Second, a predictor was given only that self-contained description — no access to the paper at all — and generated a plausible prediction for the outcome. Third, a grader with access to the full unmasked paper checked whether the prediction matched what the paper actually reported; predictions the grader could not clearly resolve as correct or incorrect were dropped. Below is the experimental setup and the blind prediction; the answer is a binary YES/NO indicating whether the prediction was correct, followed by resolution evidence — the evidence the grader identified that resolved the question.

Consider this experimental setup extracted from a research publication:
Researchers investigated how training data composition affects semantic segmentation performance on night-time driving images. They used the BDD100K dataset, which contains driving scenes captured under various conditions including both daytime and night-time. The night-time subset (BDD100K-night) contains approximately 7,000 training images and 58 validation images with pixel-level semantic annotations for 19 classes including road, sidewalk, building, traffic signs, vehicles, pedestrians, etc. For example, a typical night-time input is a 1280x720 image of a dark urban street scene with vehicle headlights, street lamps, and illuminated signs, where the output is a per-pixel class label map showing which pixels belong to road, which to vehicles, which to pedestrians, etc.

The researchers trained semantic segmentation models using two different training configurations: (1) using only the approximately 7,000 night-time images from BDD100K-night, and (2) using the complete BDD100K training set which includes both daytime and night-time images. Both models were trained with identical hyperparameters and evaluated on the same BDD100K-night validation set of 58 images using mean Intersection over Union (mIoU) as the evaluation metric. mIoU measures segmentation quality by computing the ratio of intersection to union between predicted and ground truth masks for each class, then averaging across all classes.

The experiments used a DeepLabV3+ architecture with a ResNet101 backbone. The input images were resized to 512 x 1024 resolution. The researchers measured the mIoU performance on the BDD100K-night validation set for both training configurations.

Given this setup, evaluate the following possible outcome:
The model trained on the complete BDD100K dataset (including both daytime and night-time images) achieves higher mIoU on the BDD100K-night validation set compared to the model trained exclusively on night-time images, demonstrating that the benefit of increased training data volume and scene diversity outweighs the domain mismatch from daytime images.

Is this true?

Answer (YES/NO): YES